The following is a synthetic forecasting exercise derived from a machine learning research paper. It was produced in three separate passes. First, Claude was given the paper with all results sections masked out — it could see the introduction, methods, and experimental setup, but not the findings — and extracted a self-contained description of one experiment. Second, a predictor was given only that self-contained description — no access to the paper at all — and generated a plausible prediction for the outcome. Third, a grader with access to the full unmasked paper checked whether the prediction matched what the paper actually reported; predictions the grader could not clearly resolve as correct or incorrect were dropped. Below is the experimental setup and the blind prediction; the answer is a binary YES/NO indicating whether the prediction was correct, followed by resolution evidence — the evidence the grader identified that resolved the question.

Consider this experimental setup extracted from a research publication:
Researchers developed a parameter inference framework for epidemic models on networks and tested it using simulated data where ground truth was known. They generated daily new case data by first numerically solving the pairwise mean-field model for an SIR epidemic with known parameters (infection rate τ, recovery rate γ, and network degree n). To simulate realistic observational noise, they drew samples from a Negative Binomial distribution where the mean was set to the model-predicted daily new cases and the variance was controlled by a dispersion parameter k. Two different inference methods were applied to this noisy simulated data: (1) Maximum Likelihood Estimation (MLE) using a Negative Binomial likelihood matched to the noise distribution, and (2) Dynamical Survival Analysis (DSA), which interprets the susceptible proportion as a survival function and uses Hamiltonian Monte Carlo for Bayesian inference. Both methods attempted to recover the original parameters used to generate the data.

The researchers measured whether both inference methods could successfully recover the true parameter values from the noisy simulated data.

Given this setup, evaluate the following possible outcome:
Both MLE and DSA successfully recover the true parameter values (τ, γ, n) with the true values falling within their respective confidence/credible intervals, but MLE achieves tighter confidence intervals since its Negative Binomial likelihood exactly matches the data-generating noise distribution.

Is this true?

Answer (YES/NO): NO